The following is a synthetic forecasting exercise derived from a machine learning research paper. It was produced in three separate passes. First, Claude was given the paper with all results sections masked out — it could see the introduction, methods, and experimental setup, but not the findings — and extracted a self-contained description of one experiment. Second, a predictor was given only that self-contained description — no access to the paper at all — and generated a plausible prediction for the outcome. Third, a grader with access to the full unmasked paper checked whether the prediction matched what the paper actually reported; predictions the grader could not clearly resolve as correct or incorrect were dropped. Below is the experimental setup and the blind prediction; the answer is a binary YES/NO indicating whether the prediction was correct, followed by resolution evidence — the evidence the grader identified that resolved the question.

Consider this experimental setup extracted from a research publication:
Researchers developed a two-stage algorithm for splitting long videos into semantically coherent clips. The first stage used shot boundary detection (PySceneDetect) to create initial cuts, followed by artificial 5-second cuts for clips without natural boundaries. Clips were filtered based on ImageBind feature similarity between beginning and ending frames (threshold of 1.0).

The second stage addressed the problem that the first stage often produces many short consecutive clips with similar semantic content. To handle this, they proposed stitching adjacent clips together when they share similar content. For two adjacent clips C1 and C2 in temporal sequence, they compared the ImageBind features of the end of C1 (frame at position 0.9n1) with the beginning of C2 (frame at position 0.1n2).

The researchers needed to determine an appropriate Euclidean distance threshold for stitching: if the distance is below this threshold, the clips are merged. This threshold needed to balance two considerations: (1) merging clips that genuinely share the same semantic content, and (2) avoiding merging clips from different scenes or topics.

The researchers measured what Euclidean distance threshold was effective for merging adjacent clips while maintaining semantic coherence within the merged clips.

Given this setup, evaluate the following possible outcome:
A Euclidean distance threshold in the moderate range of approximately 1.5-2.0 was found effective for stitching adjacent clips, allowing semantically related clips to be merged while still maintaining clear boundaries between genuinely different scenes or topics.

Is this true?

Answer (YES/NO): NO